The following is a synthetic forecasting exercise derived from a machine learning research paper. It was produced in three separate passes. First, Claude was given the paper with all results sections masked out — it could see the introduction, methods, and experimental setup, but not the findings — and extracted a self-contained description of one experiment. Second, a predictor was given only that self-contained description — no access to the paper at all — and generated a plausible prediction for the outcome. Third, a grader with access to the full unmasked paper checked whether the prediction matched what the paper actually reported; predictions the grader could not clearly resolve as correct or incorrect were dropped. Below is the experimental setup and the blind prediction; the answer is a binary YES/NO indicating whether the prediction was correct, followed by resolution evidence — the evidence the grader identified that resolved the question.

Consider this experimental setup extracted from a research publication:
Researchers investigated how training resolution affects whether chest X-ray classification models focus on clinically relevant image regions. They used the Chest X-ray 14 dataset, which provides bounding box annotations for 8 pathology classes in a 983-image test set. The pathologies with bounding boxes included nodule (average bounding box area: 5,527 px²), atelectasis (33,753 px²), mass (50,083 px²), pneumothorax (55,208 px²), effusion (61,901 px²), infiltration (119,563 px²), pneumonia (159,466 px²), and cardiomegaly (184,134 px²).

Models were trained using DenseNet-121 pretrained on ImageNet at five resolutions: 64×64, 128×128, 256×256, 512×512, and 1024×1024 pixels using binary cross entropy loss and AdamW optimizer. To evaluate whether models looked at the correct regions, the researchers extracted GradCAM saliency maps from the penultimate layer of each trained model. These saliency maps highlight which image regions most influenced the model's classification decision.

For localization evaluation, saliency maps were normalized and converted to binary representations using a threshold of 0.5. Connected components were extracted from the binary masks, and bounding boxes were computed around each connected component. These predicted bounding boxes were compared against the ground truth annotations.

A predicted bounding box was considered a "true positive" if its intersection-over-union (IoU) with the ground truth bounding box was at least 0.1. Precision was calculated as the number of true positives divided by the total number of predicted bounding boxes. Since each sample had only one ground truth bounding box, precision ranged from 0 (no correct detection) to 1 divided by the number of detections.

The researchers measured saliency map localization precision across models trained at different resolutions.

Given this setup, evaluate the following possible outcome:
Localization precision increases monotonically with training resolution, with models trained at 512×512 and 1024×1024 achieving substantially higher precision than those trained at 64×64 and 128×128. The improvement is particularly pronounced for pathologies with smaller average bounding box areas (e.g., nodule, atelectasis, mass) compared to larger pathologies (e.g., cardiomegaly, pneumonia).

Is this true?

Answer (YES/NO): NO